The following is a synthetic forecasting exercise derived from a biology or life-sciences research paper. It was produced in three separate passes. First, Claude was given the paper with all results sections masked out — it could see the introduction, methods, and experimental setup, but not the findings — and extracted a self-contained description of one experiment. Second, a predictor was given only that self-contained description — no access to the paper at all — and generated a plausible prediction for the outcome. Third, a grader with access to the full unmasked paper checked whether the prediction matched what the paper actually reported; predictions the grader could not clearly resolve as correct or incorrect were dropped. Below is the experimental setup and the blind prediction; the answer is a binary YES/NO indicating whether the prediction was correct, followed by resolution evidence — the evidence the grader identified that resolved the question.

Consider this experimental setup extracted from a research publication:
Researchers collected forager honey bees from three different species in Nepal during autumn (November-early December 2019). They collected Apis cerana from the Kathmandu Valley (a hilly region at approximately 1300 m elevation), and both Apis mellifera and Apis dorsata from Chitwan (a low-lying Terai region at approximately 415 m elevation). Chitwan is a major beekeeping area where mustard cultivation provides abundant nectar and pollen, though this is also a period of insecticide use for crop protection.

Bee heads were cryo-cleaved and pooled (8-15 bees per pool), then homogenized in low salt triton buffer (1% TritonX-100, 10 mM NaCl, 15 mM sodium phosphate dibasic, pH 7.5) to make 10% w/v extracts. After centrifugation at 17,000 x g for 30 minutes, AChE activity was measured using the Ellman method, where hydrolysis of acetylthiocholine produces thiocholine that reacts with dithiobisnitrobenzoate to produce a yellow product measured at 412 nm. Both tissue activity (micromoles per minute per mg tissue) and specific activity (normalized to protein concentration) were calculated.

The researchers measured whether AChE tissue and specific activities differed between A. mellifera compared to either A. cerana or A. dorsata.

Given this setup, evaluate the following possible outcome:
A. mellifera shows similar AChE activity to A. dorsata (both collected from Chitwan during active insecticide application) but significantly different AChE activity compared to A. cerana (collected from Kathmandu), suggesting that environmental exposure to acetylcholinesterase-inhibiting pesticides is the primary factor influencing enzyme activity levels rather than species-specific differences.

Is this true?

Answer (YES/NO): NO